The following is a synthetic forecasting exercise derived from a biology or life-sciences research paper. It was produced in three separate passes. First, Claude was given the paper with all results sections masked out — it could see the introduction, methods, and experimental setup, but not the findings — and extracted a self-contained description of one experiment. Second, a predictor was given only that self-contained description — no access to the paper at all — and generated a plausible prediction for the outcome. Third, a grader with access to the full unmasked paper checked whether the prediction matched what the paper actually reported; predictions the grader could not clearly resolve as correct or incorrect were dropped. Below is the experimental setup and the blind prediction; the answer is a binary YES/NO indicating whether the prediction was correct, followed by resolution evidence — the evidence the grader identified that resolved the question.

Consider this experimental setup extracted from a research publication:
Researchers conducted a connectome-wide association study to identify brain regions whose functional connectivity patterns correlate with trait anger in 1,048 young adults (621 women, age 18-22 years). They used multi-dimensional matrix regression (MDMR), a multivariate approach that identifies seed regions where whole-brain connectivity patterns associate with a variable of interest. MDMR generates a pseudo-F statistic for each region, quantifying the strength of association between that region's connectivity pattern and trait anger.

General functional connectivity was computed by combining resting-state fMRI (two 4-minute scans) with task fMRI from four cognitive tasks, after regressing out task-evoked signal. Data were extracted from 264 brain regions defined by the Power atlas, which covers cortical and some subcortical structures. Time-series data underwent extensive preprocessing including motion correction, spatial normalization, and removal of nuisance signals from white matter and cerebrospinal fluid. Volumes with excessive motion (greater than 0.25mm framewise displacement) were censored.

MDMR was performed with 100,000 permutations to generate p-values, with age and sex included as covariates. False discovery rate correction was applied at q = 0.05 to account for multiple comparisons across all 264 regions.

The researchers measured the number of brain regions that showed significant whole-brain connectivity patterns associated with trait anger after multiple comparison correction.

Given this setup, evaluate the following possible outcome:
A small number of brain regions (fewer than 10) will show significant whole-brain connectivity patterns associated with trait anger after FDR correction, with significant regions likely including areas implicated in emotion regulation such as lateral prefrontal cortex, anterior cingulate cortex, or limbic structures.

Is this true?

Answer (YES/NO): NO